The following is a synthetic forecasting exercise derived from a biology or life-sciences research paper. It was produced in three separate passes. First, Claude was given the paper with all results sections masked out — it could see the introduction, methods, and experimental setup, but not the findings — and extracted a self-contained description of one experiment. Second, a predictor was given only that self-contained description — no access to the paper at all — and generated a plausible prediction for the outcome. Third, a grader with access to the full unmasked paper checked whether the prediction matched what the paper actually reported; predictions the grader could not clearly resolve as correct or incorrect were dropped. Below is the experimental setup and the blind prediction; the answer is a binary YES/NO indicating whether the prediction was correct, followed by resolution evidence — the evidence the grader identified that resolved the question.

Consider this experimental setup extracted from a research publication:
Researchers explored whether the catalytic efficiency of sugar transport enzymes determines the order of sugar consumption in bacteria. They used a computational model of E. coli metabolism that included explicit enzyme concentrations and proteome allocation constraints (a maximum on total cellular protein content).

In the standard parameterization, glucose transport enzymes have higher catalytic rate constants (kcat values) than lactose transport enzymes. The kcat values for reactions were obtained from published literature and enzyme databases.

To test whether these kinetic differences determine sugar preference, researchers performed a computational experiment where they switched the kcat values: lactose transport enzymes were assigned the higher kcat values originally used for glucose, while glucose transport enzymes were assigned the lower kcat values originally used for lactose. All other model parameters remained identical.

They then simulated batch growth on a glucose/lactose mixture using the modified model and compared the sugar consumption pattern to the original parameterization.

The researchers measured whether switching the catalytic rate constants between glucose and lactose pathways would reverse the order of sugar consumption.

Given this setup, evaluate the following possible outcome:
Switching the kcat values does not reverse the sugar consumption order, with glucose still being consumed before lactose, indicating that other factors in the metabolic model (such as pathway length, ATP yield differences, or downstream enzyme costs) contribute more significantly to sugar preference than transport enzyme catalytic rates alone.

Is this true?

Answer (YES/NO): YES